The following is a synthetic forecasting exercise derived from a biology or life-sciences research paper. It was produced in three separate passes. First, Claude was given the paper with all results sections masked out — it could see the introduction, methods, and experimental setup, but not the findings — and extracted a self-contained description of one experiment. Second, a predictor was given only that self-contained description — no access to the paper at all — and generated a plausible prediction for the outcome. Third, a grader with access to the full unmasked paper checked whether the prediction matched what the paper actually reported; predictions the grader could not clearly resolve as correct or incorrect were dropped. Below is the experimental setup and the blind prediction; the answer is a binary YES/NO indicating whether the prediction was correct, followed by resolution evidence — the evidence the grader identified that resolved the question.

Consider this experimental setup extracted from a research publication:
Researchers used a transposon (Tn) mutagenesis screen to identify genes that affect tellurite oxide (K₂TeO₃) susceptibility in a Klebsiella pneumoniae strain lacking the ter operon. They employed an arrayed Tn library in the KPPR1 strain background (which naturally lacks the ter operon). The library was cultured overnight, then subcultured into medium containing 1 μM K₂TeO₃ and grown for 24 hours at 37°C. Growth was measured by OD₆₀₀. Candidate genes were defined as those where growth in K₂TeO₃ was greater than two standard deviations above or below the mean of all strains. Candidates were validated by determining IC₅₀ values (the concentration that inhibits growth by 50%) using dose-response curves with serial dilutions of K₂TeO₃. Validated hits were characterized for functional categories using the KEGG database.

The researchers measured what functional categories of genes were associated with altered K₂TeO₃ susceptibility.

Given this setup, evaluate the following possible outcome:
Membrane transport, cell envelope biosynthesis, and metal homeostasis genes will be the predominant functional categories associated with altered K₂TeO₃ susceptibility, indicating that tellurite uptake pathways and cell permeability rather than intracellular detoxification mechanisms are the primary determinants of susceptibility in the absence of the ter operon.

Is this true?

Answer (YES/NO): NO